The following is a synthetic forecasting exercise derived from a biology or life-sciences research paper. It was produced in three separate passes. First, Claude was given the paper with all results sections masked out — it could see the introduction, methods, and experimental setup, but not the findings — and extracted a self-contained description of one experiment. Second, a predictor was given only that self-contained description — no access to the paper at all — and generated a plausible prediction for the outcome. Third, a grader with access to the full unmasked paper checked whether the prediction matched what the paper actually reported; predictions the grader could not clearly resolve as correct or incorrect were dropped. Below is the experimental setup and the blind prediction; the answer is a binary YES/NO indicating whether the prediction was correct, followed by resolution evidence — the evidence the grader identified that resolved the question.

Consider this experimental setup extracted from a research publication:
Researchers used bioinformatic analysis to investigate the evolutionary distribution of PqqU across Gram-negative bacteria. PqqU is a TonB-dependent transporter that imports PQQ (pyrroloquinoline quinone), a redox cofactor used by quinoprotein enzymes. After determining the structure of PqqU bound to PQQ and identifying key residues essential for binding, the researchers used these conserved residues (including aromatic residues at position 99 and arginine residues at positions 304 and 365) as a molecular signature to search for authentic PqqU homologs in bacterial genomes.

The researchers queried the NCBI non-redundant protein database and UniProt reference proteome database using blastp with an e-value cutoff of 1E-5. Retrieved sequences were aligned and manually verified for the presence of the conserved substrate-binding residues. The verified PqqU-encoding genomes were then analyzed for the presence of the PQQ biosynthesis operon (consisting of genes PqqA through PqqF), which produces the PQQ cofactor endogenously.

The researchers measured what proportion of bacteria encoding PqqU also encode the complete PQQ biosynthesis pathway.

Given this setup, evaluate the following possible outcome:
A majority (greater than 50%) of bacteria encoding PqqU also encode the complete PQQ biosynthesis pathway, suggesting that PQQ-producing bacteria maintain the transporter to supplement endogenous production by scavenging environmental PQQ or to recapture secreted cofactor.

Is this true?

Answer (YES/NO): NO